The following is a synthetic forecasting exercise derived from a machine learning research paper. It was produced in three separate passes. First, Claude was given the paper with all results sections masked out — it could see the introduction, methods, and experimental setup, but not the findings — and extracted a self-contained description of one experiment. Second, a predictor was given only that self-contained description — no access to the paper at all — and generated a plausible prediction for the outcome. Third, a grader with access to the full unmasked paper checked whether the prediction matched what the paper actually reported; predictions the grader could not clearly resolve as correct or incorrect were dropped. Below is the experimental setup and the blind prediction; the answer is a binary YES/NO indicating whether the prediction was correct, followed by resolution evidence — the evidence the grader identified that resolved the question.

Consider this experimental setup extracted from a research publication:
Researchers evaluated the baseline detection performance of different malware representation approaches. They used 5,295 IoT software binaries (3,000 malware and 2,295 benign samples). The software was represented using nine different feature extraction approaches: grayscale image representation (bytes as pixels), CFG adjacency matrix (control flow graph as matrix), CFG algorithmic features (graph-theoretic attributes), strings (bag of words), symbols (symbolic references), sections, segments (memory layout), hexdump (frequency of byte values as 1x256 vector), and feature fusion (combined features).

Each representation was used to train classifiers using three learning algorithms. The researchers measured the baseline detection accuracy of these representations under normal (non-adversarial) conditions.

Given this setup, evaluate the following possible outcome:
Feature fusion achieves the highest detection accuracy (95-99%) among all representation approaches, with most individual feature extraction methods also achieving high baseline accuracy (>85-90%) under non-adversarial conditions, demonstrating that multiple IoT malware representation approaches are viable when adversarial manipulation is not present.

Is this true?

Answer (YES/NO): NO